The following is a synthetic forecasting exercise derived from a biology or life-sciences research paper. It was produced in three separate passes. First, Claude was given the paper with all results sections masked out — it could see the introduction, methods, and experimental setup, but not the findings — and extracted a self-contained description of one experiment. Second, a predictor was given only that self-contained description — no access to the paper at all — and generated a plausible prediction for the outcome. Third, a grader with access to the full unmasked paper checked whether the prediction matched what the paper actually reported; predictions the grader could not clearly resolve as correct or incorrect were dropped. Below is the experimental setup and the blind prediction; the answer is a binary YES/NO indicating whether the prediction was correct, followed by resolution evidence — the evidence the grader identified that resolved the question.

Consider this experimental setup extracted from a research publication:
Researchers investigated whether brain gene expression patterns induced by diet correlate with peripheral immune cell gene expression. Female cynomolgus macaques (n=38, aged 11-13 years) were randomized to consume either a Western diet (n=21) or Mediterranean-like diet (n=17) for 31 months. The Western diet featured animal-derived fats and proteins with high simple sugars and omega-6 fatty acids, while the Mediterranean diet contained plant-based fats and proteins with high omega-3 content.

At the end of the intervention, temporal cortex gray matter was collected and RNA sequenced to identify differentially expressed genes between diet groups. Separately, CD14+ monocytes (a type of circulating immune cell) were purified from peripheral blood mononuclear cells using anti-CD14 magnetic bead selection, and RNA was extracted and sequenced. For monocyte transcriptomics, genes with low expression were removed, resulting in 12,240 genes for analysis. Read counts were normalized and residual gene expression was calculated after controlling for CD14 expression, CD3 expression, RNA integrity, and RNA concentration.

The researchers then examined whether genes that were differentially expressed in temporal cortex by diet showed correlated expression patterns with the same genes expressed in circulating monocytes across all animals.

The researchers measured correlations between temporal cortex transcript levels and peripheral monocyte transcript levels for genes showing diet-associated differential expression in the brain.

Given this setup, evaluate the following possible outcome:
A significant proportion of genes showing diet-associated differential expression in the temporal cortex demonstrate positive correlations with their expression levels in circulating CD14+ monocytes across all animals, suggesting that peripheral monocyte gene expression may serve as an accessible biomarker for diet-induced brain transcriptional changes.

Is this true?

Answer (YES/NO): NO